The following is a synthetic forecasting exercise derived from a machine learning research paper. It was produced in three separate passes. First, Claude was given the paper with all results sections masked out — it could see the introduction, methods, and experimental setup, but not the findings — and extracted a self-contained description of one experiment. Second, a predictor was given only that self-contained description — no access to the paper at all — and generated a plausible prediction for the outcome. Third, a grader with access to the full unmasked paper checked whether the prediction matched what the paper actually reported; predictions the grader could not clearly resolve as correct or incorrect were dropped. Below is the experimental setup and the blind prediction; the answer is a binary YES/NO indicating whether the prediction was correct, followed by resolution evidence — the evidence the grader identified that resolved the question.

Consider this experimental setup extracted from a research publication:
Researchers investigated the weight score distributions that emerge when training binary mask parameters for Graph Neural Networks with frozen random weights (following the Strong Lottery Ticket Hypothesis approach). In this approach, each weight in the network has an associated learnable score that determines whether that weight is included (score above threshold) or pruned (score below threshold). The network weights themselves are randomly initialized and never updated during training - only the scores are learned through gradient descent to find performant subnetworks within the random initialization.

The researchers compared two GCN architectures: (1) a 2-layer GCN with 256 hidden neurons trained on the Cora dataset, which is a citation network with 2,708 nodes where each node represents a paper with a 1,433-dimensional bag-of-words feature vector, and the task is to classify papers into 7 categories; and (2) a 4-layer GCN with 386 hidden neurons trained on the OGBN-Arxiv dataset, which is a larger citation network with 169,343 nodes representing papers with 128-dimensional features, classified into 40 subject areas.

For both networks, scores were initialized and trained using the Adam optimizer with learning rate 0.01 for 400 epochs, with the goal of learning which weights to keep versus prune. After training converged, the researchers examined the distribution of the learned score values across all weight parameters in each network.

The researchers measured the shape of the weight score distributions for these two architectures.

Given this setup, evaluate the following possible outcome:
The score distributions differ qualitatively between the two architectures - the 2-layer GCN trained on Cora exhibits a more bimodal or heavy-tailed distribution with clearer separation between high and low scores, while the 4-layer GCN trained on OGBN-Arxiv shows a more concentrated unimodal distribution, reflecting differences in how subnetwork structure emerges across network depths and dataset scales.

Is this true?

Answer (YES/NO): YES